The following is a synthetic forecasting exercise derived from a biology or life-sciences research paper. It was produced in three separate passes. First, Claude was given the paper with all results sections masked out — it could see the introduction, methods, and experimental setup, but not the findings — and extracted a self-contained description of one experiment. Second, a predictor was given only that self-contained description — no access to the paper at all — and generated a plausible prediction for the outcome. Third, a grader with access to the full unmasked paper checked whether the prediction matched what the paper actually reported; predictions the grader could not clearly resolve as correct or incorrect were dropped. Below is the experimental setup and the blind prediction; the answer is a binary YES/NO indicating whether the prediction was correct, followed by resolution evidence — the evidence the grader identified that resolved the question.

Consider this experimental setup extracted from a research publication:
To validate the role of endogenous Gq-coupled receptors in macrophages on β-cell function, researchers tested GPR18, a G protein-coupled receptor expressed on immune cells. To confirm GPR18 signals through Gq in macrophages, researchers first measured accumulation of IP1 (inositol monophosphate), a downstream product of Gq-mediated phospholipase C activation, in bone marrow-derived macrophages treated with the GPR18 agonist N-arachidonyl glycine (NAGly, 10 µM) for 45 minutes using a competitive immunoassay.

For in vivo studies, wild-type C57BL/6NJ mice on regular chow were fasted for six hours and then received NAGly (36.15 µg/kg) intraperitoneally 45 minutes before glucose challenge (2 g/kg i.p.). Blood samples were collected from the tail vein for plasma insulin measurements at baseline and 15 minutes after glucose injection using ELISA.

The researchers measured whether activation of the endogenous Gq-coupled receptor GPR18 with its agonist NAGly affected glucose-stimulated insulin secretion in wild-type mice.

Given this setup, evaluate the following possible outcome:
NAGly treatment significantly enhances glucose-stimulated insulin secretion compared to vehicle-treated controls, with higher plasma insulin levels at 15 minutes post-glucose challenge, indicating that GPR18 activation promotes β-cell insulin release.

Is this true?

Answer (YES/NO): NO